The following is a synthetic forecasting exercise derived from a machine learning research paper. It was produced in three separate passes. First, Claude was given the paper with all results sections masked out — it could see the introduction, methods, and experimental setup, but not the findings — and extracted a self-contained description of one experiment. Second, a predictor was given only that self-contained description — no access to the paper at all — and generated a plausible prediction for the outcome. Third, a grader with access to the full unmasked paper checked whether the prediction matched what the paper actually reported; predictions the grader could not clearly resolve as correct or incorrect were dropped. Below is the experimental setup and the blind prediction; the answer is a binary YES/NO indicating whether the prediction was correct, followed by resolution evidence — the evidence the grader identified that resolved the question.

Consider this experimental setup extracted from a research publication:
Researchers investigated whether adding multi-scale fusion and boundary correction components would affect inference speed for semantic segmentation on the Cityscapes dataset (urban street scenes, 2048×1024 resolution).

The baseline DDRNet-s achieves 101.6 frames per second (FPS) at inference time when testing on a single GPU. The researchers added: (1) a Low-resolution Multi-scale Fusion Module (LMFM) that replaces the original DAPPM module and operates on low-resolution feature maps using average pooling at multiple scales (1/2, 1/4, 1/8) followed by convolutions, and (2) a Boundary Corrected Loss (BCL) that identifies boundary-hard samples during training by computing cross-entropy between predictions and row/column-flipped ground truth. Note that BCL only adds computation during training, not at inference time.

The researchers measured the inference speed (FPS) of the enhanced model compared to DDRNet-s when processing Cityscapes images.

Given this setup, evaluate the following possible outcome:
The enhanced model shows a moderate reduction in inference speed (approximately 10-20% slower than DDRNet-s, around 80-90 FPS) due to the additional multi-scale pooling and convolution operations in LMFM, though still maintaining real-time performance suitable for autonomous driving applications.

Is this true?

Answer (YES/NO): NO